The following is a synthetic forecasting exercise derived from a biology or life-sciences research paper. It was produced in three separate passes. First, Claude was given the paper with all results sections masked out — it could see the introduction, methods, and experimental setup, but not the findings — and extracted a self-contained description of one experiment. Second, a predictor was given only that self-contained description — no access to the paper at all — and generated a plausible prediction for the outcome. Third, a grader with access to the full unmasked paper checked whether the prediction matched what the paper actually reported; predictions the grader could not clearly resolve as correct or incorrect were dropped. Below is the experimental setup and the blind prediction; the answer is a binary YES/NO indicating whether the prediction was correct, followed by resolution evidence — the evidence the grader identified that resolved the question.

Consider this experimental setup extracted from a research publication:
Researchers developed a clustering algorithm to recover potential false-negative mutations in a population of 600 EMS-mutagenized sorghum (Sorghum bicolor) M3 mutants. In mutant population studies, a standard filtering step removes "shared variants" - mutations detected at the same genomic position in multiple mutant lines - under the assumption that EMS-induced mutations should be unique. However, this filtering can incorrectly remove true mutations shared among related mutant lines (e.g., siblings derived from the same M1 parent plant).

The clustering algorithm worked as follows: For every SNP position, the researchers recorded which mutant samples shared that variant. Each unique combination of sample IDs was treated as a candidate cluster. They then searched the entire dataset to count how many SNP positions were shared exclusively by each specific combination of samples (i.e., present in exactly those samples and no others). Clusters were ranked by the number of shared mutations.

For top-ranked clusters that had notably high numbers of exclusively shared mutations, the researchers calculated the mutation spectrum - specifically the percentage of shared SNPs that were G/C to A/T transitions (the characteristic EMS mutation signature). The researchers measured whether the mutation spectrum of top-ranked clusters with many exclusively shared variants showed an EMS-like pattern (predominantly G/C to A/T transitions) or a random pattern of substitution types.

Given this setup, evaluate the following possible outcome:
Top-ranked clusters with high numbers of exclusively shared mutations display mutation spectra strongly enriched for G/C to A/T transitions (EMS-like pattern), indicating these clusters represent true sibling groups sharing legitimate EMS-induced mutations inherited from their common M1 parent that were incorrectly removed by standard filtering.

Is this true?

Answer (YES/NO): YES